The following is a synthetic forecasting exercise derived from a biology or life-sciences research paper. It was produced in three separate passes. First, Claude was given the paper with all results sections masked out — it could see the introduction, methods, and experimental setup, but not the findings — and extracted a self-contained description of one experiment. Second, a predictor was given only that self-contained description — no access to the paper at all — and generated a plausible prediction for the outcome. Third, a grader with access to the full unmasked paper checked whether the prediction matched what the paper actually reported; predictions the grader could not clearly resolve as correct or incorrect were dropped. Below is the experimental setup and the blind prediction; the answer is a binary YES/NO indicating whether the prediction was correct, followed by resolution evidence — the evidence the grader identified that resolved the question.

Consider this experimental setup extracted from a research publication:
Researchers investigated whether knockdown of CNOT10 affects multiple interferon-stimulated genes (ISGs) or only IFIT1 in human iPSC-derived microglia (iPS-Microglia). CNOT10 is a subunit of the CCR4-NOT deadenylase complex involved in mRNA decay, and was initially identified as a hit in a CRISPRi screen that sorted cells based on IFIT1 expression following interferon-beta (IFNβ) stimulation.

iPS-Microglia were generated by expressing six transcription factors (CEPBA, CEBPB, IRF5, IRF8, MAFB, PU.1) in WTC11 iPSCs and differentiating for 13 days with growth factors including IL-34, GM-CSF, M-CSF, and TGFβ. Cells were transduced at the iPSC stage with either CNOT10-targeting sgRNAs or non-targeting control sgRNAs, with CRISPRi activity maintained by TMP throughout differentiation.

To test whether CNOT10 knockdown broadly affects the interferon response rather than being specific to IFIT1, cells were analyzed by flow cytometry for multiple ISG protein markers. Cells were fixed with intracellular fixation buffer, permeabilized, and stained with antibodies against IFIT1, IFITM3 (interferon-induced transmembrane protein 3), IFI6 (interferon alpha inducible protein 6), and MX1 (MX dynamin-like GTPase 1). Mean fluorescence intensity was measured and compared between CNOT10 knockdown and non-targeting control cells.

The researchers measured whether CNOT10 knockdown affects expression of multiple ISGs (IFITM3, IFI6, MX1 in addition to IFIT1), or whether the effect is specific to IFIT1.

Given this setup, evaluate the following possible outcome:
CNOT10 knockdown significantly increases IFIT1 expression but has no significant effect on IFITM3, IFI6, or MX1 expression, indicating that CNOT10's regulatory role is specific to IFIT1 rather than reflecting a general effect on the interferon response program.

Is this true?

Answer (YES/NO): NO